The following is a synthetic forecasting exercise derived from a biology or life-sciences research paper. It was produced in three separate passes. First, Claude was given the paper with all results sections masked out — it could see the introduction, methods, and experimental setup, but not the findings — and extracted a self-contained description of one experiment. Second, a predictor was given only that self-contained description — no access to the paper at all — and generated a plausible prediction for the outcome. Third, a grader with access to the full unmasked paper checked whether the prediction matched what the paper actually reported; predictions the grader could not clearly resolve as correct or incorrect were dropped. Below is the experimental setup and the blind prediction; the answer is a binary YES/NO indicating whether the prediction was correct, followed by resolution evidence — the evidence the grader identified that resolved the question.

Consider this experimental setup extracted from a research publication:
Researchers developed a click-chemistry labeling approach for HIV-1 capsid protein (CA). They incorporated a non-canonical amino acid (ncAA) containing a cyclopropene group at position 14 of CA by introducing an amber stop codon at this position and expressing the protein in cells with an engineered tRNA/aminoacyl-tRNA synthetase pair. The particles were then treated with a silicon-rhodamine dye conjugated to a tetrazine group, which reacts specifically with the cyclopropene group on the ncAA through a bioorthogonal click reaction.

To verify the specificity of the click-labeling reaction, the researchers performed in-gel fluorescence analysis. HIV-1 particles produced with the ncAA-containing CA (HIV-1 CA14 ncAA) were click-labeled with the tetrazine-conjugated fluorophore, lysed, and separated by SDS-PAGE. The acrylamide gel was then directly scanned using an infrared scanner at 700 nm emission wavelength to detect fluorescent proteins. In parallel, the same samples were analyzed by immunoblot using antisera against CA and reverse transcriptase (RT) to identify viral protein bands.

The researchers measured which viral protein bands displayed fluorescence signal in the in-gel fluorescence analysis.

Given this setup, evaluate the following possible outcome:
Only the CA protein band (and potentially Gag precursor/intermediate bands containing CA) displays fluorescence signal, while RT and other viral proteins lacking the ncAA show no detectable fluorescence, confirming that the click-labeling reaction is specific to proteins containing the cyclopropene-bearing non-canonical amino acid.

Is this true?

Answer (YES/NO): YES